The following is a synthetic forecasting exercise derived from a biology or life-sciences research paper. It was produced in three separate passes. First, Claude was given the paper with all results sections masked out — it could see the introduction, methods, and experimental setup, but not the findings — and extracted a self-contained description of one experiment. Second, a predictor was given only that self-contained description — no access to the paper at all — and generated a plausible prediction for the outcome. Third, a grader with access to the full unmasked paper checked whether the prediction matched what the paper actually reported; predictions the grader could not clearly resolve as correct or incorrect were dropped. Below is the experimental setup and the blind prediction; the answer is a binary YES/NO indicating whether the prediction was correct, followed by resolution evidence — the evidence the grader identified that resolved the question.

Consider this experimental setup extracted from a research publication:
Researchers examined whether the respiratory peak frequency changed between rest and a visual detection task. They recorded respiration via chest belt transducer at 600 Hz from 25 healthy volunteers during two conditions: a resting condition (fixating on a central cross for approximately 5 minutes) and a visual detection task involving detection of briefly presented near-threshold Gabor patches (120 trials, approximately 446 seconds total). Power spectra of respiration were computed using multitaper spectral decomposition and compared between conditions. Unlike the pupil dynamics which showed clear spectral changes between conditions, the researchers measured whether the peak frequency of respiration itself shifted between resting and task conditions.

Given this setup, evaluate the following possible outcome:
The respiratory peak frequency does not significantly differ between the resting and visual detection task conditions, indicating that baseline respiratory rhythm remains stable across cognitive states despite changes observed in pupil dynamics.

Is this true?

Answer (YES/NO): YES